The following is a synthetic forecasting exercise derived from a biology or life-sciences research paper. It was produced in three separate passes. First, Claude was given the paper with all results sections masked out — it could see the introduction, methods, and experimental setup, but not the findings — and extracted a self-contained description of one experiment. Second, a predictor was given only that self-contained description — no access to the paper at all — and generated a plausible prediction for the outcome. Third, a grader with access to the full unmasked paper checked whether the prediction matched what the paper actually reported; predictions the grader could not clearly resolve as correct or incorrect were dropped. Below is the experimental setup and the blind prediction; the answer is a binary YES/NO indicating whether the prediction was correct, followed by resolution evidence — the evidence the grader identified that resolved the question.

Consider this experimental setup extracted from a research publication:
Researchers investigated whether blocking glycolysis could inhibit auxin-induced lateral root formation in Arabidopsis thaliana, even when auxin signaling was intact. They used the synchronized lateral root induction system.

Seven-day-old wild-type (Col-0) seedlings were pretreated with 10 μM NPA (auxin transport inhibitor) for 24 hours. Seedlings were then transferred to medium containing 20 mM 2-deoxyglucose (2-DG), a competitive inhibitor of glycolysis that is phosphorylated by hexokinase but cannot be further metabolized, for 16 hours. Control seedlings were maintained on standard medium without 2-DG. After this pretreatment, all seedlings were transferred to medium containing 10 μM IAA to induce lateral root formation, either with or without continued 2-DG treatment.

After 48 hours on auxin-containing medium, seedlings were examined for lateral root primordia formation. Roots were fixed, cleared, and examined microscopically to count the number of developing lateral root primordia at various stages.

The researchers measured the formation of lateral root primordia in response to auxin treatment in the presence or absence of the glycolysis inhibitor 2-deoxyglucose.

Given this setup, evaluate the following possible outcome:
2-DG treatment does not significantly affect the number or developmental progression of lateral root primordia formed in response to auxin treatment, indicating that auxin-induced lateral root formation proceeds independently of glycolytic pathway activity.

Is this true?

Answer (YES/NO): NO